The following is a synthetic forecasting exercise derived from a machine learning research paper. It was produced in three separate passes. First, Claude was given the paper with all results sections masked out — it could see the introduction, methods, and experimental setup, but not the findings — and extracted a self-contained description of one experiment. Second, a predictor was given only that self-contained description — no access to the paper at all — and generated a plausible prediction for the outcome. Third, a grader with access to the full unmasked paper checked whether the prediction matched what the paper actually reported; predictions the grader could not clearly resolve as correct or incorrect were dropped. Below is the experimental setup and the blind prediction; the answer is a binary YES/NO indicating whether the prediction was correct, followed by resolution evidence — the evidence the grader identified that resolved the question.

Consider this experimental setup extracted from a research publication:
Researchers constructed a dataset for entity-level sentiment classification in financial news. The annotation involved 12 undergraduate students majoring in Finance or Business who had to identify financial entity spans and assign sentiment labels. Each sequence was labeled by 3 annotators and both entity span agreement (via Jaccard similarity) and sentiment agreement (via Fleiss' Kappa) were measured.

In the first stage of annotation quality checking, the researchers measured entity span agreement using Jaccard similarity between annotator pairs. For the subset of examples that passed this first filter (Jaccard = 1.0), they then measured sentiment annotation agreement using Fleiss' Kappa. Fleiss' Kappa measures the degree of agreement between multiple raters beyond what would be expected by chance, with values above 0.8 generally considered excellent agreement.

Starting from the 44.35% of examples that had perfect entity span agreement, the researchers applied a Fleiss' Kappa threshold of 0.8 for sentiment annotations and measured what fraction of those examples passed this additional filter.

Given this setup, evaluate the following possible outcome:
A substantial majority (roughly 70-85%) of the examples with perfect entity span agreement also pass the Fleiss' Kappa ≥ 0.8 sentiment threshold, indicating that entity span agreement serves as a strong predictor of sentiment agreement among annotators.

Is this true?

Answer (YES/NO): NO